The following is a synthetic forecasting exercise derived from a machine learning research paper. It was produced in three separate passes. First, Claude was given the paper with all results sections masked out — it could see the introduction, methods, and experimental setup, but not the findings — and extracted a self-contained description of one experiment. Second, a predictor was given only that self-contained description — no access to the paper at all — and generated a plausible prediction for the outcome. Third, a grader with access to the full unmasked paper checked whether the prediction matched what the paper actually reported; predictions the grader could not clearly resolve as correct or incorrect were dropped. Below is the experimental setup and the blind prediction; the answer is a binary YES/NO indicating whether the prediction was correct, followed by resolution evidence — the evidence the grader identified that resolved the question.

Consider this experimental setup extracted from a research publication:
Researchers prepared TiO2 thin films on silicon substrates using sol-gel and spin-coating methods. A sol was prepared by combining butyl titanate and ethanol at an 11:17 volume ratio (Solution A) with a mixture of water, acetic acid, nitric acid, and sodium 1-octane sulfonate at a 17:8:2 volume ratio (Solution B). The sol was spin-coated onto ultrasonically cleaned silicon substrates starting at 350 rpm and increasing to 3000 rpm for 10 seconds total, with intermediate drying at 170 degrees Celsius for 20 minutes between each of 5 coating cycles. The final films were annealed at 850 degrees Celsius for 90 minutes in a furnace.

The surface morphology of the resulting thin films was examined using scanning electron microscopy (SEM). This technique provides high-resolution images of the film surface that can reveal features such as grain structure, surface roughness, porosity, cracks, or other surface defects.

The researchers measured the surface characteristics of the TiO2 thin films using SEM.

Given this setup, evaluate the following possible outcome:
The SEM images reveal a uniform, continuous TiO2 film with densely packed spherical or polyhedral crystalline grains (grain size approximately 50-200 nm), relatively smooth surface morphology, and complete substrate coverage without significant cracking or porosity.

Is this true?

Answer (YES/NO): NO